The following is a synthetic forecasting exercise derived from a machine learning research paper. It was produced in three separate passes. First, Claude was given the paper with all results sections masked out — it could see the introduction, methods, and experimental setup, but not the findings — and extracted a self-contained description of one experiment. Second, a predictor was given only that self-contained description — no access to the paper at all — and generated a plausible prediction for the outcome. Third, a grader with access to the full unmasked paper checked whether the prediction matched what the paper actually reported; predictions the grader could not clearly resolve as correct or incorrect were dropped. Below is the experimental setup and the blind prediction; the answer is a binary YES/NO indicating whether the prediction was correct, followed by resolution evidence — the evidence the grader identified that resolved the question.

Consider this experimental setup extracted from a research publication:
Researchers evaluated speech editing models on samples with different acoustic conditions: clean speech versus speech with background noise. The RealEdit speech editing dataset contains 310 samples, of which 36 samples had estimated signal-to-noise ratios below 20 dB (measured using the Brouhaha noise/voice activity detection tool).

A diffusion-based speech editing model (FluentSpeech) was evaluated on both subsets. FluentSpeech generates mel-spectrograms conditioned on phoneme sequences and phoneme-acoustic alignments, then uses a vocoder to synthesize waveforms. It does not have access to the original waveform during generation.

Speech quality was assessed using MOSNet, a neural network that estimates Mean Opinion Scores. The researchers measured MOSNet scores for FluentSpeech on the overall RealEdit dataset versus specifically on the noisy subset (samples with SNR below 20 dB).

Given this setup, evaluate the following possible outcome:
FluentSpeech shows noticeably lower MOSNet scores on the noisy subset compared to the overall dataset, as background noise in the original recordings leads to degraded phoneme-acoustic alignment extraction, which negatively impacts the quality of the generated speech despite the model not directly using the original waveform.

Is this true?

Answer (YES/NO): YES